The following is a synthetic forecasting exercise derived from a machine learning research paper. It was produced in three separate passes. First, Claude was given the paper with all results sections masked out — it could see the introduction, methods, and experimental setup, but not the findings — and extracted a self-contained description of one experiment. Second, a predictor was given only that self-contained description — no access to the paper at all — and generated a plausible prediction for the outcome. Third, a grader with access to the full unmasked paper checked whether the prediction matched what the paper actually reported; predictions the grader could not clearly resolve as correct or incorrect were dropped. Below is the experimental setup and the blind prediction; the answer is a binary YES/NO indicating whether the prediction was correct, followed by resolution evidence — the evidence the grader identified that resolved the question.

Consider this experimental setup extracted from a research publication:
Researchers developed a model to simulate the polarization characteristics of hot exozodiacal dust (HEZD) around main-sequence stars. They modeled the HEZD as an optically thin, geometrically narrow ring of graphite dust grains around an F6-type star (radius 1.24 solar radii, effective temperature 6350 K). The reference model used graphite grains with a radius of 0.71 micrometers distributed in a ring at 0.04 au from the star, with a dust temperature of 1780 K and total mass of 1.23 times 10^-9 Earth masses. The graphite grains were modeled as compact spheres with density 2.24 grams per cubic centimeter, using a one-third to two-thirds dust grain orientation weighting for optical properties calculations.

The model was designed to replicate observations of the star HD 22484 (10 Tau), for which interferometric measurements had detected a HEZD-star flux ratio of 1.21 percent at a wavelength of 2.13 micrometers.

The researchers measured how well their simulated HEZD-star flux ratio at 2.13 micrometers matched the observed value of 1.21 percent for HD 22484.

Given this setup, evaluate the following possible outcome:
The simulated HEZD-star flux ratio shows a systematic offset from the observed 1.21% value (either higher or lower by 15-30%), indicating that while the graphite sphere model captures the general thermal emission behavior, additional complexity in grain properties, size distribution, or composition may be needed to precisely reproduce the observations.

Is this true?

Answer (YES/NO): NO